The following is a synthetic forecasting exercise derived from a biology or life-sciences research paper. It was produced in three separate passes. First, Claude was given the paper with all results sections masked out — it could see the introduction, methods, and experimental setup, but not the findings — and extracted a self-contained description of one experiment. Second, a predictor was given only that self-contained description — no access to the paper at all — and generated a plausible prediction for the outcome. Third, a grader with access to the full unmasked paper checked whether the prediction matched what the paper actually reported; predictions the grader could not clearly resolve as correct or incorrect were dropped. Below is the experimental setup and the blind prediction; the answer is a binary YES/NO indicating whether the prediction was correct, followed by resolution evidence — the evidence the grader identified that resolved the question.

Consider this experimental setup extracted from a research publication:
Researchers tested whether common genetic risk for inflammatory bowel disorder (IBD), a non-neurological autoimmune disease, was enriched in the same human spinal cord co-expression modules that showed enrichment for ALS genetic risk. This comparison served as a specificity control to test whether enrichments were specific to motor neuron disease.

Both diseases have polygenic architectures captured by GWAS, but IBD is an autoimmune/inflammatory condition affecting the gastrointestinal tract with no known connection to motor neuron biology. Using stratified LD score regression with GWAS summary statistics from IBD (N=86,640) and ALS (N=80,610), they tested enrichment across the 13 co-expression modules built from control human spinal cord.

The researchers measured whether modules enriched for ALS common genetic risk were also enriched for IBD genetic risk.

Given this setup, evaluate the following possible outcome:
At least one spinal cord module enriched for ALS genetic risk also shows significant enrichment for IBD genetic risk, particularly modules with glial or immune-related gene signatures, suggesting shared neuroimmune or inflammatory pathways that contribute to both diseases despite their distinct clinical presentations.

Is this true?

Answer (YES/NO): NO